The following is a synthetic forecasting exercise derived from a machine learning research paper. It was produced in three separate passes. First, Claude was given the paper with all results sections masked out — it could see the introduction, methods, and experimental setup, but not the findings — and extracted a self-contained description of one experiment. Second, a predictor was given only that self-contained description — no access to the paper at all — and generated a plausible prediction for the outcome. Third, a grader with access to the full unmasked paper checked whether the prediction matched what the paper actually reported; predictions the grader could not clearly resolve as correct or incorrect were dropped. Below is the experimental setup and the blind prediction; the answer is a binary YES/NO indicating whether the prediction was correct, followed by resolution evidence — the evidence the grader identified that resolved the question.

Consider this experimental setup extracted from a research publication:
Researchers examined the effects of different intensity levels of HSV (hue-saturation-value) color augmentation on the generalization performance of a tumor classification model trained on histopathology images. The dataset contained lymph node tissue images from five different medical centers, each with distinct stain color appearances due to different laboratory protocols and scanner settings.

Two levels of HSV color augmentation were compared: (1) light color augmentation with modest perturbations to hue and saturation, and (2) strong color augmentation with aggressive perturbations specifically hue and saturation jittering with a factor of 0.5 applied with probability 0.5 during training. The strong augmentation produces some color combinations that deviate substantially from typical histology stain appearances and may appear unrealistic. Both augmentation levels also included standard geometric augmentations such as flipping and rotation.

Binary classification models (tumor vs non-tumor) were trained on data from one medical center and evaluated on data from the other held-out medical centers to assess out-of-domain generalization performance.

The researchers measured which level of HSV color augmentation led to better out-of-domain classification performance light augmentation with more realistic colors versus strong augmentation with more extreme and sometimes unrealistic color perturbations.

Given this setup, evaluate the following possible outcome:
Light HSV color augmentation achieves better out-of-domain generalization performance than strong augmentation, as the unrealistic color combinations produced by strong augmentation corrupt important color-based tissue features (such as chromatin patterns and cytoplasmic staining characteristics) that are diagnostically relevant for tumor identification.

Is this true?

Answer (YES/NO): NO